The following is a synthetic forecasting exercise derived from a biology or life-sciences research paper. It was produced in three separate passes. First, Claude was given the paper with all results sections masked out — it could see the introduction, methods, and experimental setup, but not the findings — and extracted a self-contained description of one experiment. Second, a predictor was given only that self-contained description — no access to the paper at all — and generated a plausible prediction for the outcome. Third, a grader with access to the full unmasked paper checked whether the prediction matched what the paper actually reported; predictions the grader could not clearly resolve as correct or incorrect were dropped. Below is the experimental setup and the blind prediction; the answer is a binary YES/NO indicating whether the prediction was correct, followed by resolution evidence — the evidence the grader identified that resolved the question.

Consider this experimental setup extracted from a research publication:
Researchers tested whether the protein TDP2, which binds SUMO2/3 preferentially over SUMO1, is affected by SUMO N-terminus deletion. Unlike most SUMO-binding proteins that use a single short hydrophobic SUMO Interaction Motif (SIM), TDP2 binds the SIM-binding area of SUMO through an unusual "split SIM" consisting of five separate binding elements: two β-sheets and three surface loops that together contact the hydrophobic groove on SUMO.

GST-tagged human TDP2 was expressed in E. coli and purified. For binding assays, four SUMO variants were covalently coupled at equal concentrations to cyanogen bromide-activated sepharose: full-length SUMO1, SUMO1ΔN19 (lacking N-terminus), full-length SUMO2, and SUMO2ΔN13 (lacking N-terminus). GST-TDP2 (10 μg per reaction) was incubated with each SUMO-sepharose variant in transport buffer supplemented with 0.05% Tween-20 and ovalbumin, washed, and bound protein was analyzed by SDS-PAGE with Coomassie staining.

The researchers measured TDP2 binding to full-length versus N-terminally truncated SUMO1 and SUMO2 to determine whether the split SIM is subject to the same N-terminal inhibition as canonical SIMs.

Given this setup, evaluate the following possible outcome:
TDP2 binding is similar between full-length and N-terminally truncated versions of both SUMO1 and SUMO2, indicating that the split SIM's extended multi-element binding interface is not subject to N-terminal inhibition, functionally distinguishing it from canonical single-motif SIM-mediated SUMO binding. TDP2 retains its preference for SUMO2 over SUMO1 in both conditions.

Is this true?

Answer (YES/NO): NO